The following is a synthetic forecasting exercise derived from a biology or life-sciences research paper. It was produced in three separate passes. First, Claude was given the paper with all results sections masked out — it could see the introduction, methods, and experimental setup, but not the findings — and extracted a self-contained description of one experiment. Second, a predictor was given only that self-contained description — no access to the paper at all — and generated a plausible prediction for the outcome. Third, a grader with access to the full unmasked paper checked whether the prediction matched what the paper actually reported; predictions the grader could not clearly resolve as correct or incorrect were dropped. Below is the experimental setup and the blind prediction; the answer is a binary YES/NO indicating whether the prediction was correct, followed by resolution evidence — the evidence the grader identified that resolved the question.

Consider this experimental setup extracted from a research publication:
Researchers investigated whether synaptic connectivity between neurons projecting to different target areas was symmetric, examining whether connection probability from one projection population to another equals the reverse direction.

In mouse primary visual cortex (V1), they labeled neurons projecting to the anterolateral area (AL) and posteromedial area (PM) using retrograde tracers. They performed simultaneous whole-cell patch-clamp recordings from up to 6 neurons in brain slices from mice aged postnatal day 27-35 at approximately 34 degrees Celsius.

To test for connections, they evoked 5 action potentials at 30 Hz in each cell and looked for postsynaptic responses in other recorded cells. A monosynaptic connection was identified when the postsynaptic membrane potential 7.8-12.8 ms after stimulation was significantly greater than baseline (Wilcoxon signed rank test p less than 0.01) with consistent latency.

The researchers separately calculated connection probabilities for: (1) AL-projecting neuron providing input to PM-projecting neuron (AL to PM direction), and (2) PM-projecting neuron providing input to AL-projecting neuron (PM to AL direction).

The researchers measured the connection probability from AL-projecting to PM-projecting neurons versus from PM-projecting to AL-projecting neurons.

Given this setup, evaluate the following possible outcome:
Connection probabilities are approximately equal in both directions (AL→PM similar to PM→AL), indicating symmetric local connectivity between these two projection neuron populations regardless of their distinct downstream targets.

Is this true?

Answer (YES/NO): YES